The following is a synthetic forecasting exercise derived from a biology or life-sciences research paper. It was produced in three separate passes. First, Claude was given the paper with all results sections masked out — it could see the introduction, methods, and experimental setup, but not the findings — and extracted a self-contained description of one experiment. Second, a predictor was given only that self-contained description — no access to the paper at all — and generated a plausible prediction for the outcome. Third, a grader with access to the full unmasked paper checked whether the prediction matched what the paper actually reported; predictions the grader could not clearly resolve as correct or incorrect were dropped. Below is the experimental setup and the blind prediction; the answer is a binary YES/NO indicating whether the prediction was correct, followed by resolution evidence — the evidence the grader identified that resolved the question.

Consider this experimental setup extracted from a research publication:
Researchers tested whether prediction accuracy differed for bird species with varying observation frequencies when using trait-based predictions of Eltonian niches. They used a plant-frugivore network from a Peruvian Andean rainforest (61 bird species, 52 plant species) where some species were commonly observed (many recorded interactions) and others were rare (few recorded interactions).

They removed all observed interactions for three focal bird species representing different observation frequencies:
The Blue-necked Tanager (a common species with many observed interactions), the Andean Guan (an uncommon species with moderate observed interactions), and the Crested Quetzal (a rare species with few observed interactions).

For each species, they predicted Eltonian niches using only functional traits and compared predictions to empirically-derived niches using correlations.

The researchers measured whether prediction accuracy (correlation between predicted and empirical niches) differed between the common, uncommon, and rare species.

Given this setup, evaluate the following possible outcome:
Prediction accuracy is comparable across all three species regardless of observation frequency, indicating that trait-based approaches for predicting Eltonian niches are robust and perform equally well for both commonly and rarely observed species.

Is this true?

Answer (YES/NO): YES